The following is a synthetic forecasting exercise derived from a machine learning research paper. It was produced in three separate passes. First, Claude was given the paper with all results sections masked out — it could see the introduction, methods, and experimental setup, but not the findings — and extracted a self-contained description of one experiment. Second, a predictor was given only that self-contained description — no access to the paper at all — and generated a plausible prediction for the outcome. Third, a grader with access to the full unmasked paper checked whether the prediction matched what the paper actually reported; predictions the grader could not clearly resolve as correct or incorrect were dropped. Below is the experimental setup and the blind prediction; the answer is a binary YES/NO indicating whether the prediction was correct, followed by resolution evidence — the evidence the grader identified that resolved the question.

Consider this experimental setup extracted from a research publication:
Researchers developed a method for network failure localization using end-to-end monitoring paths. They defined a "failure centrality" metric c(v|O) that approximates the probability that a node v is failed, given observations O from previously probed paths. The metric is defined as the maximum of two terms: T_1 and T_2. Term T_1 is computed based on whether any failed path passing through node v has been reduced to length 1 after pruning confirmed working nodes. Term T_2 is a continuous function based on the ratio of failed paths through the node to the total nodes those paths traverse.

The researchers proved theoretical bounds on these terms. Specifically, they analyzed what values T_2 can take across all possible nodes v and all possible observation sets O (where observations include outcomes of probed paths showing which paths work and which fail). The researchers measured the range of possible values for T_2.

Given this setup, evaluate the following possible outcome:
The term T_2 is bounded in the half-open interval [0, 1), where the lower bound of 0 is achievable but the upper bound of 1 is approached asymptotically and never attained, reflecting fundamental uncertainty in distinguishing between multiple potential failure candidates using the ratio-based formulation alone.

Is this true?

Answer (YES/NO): YES